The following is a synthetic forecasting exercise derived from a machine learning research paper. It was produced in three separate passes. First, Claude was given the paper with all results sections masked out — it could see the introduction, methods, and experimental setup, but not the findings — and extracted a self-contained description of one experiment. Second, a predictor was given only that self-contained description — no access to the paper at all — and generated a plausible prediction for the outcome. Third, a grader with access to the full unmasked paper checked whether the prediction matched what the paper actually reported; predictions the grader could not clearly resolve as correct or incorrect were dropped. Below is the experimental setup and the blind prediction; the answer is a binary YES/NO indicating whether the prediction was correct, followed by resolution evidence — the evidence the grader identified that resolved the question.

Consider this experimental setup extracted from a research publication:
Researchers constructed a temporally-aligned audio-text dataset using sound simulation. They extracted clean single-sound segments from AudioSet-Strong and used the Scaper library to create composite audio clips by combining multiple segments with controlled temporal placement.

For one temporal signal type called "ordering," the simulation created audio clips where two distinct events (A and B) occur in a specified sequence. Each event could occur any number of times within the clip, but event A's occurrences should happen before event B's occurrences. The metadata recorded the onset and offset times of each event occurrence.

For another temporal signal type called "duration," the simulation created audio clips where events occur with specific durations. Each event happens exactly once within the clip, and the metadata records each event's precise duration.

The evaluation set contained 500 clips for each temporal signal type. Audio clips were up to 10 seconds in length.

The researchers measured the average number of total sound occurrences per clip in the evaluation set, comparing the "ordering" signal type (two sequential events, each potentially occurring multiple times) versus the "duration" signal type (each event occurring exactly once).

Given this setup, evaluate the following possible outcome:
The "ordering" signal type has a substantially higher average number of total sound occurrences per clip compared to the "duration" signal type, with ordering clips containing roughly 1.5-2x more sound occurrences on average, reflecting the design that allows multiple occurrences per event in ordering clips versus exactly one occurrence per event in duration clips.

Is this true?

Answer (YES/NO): YES